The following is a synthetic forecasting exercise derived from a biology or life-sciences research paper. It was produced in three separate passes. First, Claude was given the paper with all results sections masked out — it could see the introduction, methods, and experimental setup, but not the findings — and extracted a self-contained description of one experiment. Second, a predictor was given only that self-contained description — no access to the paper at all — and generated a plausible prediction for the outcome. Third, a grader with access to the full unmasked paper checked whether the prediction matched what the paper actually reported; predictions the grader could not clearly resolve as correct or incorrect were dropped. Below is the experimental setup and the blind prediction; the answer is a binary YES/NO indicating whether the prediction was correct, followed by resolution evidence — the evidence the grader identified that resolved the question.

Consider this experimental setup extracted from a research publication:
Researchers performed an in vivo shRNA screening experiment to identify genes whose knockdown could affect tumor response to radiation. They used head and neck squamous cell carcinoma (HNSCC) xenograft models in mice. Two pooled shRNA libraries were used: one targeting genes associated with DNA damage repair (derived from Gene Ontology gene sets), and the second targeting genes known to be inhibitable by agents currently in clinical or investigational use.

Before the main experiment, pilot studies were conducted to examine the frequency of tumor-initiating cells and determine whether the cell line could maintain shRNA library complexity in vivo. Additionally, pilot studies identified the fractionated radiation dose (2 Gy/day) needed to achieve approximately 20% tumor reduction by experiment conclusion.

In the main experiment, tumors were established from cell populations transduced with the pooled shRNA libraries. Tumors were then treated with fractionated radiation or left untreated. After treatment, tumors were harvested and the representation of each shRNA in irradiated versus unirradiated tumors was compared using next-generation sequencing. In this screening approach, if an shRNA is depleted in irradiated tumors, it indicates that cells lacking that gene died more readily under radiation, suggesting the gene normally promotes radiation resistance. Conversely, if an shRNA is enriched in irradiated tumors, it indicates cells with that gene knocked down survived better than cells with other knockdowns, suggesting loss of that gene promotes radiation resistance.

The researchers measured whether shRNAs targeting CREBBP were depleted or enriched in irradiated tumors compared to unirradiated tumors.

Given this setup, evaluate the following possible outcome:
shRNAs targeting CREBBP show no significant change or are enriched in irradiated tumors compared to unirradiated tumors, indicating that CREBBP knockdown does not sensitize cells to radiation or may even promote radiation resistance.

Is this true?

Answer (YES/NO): NO